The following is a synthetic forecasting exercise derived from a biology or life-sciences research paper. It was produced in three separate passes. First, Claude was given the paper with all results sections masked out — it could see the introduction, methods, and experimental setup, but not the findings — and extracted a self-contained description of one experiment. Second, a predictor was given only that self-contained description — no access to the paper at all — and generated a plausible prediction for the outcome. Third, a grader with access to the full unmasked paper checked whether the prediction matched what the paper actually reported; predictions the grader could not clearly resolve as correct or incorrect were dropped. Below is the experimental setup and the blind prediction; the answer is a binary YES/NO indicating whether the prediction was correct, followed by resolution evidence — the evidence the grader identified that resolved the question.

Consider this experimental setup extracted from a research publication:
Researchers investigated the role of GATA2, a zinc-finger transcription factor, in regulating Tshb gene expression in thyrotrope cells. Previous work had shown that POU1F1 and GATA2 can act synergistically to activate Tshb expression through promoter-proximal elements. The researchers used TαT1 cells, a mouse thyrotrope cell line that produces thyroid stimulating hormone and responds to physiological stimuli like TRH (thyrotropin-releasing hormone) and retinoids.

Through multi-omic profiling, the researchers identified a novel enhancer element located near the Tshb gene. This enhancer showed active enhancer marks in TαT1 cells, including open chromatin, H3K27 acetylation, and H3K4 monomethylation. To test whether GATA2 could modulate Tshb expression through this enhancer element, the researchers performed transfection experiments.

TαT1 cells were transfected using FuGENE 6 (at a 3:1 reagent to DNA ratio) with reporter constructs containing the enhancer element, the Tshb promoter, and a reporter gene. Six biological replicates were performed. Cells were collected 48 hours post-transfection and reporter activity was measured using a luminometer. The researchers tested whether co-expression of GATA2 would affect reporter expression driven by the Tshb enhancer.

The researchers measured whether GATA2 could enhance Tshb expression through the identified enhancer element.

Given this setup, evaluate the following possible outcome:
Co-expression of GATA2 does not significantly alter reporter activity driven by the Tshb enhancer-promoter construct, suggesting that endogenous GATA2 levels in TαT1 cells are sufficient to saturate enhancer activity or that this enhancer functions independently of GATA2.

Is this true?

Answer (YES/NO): NO